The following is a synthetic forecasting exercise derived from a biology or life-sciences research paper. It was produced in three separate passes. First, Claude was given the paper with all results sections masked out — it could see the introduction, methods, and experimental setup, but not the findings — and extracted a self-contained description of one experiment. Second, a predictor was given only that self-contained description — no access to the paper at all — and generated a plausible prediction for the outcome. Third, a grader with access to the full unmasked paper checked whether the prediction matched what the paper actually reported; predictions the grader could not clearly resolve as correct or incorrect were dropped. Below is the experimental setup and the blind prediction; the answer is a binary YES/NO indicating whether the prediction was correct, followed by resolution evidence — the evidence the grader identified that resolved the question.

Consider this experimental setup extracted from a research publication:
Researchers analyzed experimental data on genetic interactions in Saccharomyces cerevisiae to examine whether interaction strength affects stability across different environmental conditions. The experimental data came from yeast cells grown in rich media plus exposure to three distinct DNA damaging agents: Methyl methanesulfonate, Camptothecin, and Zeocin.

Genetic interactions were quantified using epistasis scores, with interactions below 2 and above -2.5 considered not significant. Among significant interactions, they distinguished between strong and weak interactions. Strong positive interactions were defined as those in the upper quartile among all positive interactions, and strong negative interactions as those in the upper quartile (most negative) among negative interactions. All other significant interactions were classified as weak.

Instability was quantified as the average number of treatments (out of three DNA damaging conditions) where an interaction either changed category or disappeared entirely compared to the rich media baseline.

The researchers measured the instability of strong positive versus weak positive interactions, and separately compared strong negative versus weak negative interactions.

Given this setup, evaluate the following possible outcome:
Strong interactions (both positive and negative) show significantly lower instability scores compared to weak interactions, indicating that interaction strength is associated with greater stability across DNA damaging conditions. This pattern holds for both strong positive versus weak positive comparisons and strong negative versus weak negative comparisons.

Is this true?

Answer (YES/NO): YES